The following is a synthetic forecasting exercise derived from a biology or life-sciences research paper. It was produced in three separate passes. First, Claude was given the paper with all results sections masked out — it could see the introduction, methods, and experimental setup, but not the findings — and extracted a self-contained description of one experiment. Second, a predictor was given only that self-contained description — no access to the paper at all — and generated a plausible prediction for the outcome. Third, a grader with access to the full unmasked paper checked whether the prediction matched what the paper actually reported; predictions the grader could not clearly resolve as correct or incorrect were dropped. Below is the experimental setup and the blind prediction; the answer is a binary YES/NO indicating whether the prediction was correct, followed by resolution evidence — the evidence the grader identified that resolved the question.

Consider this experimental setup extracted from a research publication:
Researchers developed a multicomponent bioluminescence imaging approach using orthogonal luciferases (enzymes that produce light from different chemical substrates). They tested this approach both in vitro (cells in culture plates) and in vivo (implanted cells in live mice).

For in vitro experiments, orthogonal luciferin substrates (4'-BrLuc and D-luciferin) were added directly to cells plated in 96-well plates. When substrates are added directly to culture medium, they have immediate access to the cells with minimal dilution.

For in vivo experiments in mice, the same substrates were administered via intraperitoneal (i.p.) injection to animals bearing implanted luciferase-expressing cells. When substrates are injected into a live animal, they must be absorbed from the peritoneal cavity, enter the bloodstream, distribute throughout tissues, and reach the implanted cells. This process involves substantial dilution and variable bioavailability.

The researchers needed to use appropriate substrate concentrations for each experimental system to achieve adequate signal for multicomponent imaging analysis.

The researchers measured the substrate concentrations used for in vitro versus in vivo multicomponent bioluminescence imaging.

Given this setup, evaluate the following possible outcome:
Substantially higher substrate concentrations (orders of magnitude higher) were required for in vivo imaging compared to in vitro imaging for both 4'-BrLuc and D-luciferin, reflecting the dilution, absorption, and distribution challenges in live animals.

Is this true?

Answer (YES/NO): YES